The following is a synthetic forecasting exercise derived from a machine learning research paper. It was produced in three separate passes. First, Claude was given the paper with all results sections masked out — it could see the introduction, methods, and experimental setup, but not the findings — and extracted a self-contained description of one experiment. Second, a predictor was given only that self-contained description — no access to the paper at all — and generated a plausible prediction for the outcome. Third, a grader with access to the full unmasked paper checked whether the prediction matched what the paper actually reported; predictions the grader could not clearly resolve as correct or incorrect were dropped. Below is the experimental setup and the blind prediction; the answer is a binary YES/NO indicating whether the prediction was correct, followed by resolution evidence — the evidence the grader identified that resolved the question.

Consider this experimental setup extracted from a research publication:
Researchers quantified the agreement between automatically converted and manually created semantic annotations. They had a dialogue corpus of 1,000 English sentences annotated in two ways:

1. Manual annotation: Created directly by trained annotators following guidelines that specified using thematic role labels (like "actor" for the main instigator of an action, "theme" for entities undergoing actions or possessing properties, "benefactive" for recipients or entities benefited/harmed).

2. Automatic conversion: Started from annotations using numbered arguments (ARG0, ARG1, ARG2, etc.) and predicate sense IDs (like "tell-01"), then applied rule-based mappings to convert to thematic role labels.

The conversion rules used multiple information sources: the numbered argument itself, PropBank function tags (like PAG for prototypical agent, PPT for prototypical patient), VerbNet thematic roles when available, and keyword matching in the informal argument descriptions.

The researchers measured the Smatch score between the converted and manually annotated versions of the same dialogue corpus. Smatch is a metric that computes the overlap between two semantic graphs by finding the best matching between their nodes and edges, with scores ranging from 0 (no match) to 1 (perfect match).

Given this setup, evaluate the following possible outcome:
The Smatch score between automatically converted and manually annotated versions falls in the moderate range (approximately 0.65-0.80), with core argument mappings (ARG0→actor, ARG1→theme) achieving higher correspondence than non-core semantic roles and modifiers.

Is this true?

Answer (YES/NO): NO